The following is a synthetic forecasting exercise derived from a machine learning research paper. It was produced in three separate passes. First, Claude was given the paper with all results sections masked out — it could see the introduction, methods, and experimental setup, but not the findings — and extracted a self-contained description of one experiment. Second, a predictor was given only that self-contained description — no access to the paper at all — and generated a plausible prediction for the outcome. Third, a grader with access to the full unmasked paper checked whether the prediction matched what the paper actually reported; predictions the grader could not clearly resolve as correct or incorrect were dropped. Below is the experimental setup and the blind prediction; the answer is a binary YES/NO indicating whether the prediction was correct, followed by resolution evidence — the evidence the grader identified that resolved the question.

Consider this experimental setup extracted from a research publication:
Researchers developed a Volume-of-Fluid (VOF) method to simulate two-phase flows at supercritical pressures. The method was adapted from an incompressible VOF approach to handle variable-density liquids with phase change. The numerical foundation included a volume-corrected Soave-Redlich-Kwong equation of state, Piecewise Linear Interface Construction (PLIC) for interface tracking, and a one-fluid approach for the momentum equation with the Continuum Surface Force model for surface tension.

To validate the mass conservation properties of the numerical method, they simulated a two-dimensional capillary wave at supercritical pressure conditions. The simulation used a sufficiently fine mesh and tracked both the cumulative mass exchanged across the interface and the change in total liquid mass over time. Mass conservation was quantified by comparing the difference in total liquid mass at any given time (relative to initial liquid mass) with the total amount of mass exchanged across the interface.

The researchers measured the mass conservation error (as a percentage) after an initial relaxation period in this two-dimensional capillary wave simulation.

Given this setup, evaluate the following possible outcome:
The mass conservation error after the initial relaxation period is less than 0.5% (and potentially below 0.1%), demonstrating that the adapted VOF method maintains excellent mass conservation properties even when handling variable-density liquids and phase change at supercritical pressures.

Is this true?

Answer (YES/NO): NO